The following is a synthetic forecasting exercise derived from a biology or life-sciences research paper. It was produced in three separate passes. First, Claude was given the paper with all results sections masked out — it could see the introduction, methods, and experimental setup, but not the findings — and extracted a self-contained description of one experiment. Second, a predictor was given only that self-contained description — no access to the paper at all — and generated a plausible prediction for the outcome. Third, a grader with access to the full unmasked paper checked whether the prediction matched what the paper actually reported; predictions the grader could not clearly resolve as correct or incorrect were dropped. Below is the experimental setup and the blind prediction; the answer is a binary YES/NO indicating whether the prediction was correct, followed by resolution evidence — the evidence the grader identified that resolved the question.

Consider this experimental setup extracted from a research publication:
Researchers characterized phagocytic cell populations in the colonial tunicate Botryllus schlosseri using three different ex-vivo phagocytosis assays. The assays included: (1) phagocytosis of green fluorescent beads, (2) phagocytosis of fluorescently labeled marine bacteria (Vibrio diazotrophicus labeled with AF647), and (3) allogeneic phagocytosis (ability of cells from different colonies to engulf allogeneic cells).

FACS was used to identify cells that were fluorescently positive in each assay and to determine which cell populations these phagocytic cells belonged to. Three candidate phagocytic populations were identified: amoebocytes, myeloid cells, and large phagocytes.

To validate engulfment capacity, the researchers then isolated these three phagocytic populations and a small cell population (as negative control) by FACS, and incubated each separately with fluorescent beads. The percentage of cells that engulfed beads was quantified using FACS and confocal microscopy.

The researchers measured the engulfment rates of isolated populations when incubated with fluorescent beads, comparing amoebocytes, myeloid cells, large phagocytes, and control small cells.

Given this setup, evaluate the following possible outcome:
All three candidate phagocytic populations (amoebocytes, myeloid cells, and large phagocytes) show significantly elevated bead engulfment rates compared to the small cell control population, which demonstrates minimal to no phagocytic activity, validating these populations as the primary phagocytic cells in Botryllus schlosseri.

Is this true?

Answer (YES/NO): YES